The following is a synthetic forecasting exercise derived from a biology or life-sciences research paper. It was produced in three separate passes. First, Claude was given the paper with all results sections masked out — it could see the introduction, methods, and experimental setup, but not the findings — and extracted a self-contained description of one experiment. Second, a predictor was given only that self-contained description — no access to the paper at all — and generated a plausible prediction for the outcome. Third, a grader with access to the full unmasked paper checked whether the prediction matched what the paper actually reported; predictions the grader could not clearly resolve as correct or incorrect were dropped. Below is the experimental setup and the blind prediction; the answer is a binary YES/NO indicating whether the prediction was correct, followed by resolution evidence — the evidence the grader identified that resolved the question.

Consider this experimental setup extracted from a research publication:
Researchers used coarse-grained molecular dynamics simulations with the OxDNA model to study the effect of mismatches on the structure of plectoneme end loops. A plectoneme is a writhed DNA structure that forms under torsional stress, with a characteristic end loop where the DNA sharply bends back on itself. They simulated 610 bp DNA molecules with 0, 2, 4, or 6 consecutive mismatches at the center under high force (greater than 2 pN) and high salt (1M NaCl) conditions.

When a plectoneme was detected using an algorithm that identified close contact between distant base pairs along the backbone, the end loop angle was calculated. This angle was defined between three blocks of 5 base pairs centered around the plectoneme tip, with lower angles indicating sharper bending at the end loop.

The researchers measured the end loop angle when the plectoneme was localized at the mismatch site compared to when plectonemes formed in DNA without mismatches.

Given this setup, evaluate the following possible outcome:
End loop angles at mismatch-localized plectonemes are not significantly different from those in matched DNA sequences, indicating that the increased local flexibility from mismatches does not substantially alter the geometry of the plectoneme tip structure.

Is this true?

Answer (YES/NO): NO